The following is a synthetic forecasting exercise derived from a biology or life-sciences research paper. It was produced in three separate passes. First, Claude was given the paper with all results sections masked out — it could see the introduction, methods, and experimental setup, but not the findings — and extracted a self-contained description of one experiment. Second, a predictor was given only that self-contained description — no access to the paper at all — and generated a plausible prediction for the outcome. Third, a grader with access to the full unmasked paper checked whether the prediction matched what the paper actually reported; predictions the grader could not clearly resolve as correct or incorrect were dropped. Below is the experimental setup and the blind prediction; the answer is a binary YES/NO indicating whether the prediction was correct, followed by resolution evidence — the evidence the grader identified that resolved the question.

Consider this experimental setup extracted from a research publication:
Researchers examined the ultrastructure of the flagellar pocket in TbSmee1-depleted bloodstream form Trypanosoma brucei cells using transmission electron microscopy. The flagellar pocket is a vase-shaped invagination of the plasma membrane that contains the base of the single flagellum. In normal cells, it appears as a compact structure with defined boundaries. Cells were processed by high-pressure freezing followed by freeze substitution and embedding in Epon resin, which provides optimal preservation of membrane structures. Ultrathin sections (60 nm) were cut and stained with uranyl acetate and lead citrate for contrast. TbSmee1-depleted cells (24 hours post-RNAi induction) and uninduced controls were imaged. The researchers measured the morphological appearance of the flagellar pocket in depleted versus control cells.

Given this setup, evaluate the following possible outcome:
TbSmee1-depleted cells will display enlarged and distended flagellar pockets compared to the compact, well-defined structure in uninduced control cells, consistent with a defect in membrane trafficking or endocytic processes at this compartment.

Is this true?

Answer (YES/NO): YES